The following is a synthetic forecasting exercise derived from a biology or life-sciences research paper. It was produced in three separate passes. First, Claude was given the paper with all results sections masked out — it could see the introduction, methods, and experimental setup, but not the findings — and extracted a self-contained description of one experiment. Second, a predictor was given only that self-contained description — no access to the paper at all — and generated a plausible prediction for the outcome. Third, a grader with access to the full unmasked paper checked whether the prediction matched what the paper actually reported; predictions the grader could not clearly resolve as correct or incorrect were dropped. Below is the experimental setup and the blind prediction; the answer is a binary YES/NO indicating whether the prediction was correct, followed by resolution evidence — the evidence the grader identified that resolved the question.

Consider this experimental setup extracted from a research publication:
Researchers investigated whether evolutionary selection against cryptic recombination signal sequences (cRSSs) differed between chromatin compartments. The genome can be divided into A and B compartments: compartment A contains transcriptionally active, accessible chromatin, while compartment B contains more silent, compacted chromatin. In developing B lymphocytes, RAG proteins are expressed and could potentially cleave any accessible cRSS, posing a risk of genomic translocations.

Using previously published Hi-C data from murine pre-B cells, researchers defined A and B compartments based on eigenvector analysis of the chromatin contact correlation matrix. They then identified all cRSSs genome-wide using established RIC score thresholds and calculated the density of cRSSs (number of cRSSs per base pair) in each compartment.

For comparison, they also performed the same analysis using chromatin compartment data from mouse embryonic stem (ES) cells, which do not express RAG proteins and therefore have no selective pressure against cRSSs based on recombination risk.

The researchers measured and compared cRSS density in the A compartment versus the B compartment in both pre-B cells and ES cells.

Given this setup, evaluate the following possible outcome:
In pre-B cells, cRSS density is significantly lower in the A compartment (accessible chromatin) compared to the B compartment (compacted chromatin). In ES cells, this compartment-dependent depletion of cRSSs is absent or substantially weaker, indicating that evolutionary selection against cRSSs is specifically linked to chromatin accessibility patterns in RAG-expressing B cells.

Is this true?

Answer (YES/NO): YES